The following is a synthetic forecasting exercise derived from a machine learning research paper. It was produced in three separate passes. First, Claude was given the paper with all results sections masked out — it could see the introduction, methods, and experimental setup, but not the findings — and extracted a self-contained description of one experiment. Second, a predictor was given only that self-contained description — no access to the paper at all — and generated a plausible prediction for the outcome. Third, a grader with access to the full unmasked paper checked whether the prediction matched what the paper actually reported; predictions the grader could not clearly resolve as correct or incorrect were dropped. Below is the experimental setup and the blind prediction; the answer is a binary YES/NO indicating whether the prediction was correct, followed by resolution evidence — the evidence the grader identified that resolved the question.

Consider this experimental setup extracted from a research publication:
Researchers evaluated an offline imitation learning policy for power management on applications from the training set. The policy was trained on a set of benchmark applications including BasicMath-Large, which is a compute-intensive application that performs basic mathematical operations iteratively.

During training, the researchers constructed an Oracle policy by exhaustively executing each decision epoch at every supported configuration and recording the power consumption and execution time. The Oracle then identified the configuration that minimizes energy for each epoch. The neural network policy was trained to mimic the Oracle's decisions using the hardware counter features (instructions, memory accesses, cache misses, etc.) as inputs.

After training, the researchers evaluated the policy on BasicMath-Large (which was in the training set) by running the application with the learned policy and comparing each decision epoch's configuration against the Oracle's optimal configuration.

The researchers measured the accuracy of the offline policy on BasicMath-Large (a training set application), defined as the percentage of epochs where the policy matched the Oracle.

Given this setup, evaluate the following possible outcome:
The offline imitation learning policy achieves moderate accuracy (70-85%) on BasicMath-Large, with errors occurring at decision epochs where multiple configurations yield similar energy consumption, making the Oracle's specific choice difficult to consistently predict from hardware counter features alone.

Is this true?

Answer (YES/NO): NO